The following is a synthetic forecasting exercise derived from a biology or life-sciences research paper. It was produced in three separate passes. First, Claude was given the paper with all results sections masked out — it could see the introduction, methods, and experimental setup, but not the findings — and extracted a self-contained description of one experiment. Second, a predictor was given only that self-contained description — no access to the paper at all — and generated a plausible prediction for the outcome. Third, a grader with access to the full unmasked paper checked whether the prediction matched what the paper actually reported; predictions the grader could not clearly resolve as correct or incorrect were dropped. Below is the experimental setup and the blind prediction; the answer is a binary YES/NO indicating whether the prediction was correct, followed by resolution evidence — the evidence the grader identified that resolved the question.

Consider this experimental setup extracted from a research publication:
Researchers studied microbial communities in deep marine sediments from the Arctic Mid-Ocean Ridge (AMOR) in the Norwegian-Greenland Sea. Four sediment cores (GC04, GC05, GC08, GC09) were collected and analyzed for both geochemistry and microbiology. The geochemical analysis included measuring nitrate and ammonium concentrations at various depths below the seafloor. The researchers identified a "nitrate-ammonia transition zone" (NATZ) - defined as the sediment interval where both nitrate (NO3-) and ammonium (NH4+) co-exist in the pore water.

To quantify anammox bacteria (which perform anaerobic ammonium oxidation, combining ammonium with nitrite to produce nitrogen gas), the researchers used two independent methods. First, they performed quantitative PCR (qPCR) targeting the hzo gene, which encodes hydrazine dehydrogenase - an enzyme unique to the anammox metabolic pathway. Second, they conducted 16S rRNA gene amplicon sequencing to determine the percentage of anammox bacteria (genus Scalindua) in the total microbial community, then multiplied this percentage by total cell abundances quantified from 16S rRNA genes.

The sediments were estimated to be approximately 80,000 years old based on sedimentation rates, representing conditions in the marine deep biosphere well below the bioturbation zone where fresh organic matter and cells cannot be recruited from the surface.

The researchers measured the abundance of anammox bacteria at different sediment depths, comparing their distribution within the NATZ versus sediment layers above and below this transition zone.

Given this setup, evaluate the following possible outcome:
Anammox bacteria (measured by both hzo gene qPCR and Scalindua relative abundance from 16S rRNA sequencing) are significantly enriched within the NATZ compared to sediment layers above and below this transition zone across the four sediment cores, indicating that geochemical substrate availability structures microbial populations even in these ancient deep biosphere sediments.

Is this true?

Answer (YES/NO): YES